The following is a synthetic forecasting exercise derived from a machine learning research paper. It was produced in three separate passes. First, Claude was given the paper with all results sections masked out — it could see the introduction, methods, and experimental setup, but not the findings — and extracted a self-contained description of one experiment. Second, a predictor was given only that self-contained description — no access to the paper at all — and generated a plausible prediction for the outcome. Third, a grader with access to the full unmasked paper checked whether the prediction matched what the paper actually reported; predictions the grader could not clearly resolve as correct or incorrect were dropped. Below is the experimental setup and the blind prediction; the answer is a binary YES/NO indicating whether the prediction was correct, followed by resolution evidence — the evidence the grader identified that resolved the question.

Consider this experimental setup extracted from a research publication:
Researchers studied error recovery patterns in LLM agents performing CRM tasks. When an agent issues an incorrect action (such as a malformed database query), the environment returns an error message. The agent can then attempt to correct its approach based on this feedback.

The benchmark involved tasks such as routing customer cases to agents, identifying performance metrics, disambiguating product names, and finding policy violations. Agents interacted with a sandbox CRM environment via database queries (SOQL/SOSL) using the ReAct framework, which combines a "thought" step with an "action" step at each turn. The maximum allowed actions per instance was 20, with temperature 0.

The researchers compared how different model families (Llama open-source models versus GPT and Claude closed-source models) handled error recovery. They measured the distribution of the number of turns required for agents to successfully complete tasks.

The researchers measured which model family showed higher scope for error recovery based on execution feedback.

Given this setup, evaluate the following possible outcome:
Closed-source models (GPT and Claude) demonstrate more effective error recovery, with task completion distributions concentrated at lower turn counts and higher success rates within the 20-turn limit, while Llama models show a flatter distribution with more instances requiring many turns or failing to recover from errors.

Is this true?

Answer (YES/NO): NO